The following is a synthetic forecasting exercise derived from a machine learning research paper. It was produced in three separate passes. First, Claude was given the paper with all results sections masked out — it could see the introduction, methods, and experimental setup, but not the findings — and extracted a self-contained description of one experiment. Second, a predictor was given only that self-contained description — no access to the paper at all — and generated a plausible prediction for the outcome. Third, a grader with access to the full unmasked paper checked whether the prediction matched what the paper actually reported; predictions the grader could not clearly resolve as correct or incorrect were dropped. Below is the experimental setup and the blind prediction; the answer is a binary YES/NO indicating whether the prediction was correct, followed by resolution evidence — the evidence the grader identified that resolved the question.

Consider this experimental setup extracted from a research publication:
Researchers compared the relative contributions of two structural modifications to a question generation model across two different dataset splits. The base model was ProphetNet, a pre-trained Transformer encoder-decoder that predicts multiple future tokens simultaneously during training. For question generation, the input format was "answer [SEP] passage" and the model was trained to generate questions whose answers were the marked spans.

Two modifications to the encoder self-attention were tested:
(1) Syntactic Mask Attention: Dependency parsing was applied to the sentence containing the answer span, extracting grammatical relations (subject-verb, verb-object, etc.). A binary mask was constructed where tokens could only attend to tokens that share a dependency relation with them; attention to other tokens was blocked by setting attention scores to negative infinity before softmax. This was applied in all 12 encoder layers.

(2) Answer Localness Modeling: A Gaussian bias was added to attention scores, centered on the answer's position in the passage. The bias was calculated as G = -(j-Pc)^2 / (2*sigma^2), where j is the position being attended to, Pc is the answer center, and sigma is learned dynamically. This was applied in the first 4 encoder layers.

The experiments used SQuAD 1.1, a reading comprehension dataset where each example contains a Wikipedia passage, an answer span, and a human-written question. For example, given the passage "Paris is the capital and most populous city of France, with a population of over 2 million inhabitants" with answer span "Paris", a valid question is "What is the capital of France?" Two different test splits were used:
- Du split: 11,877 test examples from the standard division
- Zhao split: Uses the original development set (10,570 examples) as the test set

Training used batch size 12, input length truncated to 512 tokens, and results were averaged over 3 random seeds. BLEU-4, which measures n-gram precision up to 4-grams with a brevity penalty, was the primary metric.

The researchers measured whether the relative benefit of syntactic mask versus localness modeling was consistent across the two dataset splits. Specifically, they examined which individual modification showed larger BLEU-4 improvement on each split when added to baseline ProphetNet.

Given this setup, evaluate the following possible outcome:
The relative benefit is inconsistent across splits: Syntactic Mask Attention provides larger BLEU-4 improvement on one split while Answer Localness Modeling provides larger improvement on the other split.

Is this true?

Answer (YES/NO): NO